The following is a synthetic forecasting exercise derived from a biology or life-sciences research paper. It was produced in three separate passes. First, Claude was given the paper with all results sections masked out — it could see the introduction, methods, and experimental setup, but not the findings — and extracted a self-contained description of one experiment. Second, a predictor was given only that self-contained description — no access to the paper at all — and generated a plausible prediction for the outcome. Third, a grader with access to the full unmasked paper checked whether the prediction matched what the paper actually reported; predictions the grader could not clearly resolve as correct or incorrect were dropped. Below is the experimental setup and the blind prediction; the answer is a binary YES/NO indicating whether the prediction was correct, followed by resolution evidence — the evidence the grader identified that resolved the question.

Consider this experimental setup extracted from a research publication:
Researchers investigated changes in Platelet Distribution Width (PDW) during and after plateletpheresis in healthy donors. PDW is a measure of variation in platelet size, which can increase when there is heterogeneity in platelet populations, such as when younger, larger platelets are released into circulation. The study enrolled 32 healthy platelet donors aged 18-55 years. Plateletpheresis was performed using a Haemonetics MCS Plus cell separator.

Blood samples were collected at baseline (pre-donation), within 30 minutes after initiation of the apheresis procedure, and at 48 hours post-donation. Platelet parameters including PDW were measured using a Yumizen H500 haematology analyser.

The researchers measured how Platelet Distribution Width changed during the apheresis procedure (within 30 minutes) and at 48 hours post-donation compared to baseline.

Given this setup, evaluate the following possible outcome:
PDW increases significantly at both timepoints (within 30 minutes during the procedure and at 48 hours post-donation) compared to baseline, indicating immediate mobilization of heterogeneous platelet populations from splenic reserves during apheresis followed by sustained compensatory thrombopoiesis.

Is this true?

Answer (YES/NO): NO